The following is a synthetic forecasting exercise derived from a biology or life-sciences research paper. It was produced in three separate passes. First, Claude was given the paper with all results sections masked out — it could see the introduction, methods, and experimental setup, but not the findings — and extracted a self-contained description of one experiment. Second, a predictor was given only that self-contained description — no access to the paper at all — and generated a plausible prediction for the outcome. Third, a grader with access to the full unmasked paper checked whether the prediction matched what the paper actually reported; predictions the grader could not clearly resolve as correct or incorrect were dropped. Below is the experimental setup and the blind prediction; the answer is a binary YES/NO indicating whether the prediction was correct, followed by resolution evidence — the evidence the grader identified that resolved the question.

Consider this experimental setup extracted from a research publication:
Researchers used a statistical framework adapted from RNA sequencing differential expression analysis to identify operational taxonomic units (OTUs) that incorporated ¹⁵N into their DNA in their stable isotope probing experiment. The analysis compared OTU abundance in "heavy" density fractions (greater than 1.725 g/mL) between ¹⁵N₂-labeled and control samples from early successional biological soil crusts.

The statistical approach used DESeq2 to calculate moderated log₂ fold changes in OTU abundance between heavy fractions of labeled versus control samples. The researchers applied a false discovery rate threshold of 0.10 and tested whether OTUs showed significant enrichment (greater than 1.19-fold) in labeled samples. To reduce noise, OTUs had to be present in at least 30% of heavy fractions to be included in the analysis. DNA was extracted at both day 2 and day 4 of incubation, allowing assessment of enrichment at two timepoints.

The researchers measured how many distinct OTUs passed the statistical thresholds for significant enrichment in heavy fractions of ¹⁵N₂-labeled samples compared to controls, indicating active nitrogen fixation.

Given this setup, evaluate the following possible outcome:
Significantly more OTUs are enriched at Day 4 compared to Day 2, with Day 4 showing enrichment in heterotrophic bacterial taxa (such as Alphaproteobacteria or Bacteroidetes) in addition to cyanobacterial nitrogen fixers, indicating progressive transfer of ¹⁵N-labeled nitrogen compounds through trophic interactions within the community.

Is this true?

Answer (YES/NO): NO